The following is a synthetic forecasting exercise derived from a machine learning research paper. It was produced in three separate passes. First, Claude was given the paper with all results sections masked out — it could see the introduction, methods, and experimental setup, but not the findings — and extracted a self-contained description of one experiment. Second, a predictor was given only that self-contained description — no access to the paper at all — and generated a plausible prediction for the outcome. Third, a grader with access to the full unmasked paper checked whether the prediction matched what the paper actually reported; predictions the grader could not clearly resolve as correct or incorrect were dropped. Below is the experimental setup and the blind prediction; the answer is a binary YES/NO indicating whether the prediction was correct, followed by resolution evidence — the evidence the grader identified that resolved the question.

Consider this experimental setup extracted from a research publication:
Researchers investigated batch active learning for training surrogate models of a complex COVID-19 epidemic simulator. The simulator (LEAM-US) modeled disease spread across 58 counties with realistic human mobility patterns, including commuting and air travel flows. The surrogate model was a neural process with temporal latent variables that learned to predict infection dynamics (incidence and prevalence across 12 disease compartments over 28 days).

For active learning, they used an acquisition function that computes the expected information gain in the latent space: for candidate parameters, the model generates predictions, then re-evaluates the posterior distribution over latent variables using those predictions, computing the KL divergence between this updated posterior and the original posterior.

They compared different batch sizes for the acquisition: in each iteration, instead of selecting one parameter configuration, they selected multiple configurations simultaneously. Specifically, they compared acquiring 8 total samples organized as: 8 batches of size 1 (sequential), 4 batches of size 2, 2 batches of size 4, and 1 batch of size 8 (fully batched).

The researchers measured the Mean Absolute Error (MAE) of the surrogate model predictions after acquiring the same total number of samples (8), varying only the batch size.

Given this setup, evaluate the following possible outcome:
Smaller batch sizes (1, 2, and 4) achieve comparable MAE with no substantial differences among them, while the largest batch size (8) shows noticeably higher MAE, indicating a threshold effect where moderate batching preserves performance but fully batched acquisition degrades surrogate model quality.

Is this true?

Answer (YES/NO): NO